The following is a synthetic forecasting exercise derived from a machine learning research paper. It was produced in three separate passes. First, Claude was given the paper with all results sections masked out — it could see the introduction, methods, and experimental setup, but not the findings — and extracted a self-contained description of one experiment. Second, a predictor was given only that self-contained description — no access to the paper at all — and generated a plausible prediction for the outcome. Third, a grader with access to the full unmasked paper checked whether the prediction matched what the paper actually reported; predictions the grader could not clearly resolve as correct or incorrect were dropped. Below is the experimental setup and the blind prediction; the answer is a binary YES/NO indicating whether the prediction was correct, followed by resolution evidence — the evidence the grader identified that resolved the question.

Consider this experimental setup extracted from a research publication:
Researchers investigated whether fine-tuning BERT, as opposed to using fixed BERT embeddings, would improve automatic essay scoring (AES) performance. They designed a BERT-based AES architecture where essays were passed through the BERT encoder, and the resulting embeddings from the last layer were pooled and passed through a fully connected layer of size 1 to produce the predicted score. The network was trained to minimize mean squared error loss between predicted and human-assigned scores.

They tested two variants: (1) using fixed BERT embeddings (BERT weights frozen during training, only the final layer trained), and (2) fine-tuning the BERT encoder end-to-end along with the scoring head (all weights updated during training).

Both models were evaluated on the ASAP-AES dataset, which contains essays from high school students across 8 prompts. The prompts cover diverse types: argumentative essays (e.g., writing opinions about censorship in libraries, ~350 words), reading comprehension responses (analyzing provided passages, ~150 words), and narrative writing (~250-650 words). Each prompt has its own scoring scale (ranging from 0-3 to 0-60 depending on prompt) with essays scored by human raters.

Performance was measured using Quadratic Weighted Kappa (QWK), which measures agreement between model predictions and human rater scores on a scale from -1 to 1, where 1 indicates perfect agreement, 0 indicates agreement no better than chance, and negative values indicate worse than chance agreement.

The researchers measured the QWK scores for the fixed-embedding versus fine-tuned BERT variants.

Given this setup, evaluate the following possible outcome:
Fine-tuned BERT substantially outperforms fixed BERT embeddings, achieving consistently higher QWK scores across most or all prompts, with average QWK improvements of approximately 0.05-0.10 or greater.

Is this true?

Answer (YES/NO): NO